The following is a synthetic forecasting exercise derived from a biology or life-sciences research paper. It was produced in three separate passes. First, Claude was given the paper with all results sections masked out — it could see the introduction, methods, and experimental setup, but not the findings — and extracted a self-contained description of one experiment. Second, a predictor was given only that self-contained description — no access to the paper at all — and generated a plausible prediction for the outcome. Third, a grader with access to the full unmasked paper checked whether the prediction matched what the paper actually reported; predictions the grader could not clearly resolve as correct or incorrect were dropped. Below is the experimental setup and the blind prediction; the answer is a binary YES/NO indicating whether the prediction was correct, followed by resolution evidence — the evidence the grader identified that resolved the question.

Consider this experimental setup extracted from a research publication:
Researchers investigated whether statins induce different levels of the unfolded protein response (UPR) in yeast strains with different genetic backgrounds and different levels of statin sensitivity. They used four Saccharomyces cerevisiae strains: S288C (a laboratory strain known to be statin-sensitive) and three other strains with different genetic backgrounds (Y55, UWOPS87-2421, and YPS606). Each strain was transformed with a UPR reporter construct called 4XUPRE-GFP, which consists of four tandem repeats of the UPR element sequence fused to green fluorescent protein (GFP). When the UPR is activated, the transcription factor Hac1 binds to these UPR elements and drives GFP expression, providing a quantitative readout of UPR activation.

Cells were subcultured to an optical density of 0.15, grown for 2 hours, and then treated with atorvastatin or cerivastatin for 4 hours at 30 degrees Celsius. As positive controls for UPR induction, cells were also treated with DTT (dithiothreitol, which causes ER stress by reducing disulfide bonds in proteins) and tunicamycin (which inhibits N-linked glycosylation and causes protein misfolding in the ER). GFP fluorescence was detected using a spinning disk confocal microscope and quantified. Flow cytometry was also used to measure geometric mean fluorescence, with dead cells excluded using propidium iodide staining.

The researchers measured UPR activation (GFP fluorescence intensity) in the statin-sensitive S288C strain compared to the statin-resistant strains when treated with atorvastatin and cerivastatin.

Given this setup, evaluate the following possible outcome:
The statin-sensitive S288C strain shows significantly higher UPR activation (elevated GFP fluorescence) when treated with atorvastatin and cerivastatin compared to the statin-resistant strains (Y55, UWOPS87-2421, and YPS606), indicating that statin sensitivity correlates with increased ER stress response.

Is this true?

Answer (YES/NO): YES